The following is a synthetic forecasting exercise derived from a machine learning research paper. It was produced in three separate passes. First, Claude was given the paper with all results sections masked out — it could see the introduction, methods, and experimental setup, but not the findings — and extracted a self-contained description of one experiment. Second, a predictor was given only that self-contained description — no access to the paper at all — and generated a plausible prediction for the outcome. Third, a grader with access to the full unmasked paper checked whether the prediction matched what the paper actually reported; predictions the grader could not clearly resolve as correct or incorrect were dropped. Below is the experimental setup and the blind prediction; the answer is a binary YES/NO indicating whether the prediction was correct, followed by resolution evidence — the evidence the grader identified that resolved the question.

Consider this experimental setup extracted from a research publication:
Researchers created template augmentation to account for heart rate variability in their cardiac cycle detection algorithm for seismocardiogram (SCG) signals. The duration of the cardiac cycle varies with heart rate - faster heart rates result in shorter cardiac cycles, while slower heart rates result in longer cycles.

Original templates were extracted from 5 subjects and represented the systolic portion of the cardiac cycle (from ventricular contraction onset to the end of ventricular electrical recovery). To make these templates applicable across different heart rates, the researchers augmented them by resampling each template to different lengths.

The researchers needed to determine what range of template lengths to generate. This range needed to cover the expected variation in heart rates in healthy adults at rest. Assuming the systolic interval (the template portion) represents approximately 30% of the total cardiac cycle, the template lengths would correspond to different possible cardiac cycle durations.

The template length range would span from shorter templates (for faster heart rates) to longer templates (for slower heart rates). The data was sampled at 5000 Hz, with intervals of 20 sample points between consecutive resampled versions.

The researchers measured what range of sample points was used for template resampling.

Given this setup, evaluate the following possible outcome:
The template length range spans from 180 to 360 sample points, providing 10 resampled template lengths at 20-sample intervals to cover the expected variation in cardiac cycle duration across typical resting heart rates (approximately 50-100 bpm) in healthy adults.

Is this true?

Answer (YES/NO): NO